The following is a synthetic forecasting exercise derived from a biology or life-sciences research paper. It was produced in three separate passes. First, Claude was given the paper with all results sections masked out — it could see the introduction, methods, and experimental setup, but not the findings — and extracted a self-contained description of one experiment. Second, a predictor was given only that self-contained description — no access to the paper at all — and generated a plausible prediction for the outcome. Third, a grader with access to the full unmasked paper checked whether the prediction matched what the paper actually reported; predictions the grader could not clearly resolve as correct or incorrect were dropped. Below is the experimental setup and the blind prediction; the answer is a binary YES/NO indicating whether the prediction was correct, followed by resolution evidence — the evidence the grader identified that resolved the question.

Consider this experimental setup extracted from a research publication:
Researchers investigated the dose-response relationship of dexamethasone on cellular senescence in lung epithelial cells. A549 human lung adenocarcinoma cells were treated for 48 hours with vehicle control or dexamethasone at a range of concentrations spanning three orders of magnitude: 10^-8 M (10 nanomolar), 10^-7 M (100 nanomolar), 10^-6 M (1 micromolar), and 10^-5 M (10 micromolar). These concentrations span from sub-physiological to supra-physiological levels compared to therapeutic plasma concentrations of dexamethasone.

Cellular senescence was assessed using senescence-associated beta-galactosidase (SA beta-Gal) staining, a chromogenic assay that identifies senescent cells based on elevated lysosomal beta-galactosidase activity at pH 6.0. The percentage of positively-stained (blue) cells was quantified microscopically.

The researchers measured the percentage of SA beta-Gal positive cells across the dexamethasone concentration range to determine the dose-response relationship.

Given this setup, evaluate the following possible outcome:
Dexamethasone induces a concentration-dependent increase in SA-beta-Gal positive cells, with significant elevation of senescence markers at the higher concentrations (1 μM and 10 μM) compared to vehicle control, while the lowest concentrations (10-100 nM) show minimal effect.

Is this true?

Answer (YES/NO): NO